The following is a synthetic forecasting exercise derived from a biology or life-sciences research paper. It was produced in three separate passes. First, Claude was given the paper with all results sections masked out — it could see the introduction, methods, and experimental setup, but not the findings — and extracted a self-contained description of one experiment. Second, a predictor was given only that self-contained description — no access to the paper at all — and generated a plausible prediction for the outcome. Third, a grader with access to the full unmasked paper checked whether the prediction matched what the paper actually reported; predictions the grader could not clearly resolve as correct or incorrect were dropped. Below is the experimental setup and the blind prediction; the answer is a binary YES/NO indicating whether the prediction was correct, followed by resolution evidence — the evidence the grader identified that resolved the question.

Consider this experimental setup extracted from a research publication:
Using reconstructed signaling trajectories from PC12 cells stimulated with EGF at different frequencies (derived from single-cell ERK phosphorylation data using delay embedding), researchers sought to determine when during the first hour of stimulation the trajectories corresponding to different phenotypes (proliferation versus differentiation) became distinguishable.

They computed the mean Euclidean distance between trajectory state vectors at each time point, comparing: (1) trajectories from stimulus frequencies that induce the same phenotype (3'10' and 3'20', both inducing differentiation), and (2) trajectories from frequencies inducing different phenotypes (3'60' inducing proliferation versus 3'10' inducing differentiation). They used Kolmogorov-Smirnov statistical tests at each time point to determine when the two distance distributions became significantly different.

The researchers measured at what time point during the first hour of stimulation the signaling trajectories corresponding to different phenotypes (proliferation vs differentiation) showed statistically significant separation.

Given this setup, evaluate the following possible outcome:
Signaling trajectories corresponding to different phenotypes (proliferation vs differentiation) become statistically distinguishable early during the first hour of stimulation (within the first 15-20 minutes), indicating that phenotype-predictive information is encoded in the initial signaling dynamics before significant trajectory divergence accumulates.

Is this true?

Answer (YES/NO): NO